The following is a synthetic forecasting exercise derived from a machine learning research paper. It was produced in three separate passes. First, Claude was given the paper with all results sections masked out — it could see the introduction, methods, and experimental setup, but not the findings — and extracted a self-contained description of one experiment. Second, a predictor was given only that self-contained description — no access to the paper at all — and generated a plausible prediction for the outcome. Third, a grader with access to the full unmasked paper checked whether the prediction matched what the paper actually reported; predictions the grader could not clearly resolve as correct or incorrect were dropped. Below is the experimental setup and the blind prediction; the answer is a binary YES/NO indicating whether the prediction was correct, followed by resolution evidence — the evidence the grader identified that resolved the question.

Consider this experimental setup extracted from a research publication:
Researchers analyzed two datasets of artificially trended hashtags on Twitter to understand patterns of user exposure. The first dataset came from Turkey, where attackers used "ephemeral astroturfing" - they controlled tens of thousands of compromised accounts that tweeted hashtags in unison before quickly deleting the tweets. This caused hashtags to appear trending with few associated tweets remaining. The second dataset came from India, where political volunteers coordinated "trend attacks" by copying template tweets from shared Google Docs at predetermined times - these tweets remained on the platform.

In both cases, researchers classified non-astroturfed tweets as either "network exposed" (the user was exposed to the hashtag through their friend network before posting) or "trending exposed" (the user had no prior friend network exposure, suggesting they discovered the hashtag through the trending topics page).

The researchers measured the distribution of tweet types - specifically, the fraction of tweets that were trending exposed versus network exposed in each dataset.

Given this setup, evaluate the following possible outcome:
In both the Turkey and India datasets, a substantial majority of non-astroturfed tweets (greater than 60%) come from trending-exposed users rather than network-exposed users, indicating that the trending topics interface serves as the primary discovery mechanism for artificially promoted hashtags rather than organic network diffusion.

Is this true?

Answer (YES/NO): NO